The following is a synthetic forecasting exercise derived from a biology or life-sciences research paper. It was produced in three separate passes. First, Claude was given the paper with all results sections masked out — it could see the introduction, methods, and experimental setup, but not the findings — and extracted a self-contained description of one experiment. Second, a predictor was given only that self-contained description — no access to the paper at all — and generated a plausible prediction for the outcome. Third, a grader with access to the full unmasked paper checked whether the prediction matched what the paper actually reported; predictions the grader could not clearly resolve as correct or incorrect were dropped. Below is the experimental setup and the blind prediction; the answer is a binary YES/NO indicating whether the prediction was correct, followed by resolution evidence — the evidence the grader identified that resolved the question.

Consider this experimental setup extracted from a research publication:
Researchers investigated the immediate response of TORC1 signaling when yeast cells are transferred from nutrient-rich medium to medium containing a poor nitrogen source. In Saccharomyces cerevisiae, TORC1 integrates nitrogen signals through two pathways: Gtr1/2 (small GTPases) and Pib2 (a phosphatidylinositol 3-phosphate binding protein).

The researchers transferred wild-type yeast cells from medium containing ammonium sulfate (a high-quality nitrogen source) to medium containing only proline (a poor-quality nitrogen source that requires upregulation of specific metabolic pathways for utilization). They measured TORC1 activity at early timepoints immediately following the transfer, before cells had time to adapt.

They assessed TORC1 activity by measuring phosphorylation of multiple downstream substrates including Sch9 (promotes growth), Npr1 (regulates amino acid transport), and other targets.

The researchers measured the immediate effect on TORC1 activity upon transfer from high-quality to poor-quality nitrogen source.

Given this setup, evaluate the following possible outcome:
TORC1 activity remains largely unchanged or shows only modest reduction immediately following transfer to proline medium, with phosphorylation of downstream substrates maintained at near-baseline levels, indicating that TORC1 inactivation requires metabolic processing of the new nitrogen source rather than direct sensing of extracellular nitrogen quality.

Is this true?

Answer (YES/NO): NO